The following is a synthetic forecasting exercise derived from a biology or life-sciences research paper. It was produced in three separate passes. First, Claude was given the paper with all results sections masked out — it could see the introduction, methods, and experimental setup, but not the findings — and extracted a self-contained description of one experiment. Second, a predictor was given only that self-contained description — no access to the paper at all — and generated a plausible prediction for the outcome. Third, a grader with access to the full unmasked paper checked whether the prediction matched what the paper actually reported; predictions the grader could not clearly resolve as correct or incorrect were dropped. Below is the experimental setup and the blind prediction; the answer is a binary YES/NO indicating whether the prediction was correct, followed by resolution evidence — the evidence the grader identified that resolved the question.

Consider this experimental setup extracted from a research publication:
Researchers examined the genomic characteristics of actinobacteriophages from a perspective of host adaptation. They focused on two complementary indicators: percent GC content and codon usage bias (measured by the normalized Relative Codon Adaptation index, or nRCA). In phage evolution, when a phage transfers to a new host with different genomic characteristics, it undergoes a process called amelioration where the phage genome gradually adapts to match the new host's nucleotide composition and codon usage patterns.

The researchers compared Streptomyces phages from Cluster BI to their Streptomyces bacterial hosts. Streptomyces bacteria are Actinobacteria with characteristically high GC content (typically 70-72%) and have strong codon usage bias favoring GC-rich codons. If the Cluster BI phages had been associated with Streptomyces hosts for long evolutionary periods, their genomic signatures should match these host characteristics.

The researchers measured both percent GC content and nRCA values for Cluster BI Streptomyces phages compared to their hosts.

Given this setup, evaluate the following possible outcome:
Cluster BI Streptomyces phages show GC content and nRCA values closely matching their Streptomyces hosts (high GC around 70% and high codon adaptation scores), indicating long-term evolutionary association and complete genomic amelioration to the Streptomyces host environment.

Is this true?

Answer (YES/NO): NO